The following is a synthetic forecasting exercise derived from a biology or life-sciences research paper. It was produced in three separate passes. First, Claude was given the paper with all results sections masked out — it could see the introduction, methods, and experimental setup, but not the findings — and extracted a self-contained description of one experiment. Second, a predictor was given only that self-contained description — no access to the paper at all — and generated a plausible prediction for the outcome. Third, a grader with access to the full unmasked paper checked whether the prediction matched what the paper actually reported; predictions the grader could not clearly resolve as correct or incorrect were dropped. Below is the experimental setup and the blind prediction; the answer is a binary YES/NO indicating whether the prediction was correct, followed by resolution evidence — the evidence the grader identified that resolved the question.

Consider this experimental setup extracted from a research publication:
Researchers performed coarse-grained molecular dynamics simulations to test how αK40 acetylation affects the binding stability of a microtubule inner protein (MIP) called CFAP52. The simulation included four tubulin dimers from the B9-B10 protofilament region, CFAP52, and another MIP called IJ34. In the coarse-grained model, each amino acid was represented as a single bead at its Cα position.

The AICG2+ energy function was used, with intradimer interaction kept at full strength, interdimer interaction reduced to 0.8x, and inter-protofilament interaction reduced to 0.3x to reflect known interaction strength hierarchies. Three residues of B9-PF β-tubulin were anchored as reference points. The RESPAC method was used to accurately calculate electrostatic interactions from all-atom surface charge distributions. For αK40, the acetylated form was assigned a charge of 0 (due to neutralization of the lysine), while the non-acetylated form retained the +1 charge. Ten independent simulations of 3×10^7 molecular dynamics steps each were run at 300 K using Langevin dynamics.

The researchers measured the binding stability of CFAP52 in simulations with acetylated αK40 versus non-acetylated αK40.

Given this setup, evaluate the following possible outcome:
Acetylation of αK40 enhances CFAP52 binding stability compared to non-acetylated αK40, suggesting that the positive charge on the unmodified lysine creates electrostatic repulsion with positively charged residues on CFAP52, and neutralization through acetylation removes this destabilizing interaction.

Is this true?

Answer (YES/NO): NO